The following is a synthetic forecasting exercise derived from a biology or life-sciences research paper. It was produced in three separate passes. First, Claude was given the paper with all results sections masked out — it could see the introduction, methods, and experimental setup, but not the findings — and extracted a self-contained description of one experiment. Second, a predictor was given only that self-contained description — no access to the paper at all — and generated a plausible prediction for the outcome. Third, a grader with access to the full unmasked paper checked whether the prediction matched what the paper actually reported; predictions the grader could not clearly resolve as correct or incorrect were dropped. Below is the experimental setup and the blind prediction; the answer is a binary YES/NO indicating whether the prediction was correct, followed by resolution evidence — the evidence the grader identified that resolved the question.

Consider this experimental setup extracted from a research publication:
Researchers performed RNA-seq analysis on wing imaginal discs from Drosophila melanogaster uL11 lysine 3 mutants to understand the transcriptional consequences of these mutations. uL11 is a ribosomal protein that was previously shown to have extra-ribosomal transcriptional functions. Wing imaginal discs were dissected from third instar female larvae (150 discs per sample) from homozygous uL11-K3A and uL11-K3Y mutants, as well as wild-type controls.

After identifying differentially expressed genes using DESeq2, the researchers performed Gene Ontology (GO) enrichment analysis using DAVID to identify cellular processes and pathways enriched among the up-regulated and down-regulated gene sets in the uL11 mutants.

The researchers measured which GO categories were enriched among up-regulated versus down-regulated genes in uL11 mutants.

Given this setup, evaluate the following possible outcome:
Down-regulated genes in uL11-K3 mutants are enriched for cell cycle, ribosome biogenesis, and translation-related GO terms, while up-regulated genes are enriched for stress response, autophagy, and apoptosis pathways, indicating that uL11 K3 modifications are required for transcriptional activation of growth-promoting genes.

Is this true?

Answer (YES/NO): NO